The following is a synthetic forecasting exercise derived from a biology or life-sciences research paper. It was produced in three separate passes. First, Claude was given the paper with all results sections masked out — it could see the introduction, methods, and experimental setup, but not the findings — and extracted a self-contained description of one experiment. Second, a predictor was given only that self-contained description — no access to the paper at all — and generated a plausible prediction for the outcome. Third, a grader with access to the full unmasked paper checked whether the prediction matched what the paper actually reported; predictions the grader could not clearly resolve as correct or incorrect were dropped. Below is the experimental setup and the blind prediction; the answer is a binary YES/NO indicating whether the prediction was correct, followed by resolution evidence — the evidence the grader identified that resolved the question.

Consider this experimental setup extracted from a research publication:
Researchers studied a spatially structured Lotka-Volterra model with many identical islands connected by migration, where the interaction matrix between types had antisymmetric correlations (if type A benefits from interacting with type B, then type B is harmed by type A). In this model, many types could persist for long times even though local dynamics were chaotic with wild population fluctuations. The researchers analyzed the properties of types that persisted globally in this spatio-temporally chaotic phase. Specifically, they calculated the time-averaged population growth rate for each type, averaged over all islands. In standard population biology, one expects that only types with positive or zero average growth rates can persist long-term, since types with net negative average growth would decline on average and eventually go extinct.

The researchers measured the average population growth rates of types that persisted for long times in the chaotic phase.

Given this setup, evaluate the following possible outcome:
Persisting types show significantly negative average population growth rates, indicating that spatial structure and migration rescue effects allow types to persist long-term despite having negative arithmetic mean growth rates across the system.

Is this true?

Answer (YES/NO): YES